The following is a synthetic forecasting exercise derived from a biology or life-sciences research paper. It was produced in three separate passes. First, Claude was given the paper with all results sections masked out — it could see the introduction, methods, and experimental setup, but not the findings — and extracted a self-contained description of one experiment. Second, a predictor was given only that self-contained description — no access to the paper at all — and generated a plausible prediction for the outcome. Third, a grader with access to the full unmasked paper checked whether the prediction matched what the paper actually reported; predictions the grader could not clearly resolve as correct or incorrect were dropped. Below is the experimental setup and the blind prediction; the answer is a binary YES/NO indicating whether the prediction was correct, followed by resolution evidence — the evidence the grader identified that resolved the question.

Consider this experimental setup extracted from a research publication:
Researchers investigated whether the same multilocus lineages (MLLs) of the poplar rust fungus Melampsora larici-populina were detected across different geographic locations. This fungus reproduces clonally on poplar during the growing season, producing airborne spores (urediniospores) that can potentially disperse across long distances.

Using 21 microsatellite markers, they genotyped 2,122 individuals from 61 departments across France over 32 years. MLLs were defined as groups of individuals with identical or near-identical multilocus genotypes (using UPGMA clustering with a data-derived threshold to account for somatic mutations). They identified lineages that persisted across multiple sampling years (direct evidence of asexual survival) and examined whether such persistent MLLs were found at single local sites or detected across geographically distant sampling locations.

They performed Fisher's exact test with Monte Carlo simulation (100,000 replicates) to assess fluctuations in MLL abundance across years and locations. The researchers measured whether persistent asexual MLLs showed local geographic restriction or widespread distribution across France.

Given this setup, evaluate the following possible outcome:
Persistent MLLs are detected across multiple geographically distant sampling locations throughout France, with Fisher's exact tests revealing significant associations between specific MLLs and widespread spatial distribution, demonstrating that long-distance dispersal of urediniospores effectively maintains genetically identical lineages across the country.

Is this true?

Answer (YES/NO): NO